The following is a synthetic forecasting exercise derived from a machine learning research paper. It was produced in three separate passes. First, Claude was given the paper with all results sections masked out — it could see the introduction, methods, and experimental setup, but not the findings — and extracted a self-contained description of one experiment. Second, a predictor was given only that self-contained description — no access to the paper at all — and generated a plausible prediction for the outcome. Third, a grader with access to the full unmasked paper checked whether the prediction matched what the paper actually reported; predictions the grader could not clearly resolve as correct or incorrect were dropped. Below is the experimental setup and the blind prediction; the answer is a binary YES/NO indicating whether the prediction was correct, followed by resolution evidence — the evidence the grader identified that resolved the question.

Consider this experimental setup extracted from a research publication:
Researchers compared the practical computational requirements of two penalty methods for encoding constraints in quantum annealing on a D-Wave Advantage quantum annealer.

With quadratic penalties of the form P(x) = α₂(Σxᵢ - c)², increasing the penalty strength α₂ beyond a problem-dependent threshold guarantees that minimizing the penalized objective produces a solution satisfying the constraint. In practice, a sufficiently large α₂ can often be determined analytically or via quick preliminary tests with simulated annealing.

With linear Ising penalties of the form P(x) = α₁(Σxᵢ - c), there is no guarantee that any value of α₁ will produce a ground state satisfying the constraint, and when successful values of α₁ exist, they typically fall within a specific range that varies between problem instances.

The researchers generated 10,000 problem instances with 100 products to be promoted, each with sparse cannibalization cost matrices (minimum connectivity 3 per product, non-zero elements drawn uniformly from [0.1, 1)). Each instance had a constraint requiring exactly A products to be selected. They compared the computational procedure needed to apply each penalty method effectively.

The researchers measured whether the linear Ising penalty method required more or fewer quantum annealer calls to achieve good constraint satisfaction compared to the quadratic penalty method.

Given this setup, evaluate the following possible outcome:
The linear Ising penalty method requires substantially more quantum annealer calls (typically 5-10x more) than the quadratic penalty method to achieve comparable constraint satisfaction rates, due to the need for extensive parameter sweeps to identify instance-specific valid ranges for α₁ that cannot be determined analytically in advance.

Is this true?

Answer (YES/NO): NO